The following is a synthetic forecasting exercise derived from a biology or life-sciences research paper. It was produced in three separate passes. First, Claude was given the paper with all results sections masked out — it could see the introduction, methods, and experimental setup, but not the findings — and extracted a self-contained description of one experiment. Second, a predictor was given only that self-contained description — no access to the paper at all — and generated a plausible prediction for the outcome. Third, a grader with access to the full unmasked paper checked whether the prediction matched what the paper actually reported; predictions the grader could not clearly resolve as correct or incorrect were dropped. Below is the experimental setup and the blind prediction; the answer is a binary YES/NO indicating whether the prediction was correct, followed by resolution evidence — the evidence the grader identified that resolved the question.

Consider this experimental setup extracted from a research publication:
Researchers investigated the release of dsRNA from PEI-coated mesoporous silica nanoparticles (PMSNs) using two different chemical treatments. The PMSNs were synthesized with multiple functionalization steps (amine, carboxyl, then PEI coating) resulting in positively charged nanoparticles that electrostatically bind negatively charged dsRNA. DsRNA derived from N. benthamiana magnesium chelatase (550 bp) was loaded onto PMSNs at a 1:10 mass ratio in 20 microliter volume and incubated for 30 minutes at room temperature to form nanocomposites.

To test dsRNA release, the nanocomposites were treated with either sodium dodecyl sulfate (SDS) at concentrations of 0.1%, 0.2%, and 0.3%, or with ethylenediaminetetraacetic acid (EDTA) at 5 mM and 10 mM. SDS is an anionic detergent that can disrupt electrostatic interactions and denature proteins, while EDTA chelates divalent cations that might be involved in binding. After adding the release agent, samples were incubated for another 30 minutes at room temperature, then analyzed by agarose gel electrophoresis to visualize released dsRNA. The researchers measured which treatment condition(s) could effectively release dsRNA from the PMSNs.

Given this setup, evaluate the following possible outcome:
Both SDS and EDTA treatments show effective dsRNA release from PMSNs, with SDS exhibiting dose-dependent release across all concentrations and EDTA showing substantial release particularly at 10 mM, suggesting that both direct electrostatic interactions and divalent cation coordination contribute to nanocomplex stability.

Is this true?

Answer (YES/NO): NO